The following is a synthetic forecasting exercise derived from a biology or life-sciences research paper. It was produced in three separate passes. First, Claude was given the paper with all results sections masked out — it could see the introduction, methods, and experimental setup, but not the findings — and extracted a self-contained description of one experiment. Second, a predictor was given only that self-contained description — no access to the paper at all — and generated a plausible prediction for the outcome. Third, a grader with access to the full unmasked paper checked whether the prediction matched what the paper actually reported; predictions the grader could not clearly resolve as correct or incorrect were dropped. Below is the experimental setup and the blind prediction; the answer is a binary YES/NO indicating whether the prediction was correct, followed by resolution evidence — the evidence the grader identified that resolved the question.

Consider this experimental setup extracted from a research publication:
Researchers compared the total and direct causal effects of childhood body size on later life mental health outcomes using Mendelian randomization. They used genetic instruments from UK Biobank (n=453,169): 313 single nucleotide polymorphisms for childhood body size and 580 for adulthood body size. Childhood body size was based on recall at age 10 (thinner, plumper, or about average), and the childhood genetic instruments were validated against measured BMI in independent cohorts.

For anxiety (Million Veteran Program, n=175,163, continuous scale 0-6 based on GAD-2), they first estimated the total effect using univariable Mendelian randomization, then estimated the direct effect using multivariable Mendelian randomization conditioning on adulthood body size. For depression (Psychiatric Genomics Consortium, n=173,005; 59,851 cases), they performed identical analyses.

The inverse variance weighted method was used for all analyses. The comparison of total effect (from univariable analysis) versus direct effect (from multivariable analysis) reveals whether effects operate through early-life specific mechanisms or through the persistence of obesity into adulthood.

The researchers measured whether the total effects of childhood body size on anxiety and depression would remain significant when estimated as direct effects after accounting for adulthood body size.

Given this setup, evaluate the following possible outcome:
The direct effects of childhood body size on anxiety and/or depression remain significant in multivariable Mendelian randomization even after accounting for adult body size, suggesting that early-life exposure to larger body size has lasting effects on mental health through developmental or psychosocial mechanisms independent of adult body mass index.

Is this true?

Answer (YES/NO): NO